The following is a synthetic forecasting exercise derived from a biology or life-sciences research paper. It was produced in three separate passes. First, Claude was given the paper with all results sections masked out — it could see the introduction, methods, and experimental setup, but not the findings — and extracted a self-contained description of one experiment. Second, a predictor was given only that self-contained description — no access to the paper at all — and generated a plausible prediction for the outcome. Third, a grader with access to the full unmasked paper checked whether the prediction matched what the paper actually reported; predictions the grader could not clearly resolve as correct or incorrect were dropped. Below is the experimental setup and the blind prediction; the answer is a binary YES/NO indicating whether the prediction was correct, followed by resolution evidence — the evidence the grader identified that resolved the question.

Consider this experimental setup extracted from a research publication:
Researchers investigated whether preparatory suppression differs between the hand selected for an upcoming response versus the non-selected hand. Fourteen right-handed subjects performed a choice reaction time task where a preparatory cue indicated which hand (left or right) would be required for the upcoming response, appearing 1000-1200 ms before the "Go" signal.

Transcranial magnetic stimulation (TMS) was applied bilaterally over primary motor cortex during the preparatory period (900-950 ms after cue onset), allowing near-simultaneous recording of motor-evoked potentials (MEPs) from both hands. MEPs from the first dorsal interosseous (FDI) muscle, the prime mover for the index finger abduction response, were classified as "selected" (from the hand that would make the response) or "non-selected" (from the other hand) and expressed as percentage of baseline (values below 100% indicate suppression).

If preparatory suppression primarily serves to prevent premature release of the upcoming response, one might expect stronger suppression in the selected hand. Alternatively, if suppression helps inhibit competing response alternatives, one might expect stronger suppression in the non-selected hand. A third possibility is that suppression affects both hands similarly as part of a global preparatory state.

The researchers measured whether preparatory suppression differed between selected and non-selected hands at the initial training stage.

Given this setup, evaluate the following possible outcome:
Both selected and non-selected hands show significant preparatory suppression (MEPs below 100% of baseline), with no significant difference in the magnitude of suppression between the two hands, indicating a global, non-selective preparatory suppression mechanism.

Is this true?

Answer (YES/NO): YES